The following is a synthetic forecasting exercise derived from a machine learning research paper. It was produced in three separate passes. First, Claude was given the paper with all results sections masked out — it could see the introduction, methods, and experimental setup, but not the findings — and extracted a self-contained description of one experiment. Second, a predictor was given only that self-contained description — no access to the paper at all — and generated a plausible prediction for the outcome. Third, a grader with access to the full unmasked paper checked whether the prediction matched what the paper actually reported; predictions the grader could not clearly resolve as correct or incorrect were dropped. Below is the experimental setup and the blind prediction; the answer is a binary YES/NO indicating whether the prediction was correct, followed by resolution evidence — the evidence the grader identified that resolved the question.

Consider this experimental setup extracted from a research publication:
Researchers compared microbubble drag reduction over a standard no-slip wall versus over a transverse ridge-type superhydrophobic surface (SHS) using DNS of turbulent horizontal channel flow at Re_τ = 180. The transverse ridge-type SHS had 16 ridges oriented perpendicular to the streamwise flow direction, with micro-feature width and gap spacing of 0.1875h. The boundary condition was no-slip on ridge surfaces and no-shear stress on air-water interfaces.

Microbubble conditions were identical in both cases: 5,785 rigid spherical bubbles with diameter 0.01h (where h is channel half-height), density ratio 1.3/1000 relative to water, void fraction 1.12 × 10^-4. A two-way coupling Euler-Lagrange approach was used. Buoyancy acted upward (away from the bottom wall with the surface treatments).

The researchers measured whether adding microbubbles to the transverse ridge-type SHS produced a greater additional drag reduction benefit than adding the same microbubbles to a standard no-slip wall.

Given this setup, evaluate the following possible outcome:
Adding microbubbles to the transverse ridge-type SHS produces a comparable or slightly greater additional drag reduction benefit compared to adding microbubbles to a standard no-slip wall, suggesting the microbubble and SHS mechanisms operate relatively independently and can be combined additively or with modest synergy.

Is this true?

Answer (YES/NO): NO